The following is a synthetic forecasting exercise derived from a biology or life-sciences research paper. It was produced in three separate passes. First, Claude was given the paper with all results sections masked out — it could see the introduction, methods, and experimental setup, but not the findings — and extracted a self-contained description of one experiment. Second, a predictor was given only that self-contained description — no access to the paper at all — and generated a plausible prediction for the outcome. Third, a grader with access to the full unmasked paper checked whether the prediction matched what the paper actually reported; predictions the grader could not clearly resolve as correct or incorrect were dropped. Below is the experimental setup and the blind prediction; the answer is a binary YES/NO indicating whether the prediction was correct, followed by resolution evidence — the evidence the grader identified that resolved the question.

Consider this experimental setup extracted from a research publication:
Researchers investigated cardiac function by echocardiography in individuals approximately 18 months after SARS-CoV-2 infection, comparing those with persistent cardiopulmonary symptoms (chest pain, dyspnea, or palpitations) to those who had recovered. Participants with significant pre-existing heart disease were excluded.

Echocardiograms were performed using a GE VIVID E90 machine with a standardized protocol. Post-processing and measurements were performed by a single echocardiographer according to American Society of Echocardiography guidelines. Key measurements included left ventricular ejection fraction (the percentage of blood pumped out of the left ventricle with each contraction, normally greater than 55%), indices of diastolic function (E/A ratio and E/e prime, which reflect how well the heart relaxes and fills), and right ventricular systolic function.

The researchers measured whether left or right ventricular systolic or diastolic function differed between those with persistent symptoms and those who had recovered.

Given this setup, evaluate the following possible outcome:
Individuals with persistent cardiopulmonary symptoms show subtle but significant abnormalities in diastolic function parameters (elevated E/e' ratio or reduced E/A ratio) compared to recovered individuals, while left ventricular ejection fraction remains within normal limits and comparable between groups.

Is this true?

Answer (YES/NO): NO